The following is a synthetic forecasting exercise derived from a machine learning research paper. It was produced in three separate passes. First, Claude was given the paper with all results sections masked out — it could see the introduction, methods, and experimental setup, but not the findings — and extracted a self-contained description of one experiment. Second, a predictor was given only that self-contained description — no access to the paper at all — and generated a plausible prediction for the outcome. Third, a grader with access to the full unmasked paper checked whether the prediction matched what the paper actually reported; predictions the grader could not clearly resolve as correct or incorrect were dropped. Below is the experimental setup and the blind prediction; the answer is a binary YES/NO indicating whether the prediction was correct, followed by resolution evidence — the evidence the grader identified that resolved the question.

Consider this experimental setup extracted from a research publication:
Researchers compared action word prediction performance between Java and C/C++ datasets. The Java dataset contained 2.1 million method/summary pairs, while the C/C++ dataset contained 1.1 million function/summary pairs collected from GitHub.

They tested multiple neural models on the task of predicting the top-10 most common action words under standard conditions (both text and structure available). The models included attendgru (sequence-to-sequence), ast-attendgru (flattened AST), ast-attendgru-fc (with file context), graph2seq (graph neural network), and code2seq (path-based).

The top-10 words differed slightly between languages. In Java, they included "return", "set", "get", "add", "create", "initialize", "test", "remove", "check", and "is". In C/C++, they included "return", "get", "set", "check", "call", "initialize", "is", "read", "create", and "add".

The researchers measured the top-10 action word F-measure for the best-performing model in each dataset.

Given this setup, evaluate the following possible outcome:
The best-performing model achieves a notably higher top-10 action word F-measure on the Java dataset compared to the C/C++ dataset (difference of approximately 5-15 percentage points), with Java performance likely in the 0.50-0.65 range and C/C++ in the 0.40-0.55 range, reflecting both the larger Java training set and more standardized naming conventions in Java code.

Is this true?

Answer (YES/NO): NO